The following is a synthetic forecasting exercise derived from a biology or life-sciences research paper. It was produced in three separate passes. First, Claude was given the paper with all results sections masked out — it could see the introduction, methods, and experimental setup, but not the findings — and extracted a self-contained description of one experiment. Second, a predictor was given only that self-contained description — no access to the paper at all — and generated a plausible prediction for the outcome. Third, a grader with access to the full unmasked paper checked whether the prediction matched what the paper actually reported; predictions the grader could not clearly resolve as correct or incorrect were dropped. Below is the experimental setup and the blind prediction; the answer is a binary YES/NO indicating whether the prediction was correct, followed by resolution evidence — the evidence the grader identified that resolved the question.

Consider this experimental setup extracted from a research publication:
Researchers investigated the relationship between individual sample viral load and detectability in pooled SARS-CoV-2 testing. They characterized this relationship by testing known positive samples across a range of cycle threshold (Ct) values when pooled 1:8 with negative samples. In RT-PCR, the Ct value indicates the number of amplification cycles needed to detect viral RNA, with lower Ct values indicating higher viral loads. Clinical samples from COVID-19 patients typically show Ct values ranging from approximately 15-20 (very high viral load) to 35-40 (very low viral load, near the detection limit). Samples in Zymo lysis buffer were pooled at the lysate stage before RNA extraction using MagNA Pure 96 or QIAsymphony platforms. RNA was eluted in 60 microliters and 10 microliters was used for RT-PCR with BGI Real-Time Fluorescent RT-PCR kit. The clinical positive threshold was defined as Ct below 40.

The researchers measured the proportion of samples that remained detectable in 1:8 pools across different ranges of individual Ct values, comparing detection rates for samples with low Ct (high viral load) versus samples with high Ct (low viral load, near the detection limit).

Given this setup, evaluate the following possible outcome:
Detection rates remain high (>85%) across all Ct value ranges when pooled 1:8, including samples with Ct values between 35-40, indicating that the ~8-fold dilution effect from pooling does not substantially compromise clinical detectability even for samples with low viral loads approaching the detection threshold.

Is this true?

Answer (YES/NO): NO